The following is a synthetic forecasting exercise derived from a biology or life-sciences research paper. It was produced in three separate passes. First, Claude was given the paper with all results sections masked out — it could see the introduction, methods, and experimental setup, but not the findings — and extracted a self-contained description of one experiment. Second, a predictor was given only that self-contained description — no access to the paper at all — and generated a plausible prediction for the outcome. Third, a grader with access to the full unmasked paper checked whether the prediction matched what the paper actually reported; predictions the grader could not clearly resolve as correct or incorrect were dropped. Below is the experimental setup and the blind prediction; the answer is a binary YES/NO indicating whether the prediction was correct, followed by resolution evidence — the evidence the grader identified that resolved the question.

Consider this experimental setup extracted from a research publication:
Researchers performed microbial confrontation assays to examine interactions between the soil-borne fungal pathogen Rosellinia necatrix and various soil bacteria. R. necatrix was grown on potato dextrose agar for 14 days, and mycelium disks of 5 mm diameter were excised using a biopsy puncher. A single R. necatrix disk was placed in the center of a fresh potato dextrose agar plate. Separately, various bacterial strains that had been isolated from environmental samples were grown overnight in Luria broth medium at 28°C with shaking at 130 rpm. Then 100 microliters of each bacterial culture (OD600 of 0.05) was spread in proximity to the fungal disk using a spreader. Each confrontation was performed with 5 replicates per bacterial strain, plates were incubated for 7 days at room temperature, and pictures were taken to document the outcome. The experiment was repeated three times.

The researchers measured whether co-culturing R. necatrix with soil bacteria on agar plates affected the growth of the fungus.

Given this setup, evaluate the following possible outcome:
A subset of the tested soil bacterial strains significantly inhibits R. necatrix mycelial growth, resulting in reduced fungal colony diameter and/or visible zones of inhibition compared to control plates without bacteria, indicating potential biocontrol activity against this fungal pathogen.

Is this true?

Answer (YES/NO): YES